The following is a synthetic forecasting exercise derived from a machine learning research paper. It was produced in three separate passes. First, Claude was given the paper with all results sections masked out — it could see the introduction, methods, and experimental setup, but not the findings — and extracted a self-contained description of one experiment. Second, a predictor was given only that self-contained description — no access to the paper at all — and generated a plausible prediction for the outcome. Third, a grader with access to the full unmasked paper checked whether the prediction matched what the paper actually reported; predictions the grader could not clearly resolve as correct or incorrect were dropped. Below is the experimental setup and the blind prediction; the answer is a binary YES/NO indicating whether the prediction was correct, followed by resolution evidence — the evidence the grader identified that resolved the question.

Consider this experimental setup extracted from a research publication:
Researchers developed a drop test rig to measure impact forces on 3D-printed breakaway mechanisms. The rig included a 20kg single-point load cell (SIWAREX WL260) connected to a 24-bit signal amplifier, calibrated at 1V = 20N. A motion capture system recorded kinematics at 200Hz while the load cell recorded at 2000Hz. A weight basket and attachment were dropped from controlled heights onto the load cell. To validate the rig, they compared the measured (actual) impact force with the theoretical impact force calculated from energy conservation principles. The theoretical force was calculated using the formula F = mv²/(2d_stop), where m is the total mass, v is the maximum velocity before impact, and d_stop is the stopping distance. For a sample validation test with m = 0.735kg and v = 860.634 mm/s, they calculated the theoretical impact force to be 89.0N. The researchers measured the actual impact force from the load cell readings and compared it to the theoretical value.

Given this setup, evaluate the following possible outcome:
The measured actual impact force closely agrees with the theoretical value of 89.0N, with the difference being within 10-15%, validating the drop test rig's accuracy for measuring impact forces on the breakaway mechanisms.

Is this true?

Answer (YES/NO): NO